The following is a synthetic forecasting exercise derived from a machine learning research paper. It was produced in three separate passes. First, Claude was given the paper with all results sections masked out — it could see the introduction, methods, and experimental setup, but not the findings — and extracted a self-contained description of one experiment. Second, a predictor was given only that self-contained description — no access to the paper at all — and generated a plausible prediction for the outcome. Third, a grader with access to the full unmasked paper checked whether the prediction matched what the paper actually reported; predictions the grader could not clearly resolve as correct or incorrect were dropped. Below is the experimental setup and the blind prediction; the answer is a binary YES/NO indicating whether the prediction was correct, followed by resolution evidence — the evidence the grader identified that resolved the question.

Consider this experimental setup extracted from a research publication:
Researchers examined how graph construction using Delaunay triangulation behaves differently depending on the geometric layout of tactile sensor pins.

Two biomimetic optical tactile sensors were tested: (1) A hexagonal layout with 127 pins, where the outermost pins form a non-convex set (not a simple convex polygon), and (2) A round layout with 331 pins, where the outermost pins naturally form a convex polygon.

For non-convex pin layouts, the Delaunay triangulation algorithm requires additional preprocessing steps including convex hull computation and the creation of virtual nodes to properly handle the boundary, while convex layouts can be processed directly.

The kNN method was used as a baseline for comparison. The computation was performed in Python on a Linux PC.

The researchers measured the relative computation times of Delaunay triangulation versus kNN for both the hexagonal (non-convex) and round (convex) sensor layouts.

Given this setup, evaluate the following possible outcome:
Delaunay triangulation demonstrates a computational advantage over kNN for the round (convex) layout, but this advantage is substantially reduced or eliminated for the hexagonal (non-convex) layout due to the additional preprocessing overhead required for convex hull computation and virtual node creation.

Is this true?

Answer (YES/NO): YES